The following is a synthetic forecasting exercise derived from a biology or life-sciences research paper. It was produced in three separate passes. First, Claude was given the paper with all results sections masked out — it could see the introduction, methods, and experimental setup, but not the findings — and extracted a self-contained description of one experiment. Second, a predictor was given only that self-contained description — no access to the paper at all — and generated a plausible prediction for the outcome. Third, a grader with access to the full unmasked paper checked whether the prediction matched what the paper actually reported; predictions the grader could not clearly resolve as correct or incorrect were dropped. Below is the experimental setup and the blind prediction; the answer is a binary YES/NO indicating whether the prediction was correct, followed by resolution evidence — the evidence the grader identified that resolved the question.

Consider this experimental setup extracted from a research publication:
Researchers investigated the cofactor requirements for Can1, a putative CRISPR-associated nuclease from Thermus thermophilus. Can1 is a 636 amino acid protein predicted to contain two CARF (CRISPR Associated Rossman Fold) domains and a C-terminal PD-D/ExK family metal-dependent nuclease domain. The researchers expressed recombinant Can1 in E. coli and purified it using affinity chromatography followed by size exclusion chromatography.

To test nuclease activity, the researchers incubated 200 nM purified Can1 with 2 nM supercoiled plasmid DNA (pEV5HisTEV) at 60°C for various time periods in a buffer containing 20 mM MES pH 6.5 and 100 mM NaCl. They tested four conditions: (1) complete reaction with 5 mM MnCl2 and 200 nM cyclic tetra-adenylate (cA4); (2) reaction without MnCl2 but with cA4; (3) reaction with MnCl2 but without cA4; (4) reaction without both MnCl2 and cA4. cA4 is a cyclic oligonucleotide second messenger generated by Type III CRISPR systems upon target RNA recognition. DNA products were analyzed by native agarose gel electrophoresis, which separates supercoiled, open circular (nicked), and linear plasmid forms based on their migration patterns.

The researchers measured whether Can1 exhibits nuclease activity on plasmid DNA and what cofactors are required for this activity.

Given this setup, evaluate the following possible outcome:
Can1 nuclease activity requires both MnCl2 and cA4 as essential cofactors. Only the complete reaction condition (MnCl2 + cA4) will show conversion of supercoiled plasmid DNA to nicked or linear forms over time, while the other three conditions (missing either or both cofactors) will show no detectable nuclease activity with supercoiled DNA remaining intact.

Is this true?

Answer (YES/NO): NO